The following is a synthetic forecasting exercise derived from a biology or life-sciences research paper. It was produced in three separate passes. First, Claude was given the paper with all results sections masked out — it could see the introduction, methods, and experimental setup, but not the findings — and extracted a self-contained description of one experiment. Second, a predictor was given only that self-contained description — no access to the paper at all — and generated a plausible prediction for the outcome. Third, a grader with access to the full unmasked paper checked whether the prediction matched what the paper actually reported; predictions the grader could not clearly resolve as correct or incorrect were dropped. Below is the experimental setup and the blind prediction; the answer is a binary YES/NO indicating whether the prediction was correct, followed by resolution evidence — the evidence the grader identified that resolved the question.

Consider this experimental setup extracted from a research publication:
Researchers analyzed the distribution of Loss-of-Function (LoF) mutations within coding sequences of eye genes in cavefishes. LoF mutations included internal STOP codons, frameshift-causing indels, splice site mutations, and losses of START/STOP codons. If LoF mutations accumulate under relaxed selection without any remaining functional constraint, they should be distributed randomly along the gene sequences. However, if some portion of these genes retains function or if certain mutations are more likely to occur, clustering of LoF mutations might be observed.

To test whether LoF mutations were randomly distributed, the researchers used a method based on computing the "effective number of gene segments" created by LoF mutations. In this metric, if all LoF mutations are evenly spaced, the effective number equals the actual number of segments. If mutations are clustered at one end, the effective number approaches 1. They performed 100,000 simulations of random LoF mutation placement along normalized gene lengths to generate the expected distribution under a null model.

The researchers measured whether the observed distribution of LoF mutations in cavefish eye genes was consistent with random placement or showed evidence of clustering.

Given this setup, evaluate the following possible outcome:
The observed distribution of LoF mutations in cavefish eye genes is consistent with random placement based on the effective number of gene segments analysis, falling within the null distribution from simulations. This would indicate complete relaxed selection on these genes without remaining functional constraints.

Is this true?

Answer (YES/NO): YES